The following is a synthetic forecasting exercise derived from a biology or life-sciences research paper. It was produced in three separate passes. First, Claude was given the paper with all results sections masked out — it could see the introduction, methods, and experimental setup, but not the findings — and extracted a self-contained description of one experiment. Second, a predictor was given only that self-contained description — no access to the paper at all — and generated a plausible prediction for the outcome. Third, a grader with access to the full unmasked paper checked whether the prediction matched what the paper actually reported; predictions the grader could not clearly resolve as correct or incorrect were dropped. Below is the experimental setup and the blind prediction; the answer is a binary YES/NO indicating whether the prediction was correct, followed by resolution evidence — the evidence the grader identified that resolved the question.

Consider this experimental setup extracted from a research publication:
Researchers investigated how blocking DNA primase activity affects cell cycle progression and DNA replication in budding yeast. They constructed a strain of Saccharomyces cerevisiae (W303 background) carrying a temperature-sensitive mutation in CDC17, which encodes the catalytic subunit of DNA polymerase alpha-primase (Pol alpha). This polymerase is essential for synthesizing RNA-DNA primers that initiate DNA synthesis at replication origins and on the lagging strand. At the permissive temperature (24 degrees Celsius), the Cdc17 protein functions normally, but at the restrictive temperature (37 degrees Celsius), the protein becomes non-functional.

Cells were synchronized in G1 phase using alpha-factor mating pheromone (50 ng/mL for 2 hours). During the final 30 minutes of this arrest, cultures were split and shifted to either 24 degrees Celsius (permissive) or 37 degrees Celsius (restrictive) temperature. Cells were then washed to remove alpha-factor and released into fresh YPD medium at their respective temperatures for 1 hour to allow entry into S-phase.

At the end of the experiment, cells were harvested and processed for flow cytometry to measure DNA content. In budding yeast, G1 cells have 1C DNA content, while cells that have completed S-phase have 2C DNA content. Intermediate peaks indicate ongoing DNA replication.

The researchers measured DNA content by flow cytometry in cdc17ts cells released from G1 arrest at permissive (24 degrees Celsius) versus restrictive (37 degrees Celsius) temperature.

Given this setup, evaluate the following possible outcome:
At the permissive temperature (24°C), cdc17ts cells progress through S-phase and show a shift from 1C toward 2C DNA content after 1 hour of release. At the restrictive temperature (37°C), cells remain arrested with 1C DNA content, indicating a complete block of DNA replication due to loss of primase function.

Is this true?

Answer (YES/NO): YES